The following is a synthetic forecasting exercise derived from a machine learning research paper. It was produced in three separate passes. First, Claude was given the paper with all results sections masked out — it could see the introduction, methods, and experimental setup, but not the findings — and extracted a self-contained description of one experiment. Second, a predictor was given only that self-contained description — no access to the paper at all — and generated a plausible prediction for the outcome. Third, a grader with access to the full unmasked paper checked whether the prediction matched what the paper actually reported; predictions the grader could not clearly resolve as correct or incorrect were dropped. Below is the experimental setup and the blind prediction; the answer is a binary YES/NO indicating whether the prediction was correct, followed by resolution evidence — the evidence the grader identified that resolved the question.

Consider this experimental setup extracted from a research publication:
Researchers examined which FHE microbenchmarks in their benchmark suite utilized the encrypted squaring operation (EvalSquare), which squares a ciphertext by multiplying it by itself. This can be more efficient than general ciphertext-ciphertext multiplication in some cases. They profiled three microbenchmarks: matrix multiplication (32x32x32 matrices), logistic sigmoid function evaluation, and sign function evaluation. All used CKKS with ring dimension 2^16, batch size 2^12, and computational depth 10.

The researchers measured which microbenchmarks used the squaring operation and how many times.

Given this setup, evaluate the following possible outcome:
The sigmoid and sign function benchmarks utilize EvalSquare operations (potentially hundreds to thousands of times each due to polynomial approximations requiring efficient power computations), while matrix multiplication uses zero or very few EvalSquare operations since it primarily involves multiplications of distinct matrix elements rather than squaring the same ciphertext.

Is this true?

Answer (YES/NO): NO